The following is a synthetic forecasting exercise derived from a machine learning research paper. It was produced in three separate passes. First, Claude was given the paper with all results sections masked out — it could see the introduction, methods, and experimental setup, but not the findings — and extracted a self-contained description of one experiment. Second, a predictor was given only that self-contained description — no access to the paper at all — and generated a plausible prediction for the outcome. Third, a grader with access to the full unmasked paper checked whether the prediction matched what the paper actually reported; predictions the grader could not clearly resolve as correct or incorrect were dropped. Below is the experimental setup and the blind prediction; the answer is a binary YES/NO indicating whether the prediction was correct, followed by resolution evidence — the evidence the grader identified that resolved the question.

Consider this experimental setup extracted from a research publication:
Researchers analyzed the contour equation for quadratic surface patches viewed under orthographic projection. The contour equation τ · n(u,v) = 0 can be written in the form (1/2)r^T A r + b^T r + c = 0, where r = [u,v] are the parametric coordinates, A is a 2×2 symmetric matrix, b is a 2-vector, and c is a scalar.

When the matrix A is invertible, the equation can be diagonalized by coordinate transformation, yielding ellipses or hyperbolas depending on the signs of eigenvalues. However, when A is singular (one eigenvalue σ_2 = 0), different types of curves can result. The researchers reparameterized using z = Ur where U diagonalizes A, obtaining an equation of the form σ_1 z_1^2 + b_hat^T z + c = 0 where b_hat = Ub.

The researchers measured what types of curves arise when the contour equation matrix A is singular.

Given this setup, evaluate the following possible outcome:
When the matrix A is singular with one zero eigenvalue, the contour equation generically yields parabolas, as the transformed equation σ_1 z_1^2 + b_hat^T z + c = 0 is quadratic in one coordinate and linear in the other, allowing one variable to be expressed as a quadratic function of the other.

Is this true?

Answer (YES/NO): YES